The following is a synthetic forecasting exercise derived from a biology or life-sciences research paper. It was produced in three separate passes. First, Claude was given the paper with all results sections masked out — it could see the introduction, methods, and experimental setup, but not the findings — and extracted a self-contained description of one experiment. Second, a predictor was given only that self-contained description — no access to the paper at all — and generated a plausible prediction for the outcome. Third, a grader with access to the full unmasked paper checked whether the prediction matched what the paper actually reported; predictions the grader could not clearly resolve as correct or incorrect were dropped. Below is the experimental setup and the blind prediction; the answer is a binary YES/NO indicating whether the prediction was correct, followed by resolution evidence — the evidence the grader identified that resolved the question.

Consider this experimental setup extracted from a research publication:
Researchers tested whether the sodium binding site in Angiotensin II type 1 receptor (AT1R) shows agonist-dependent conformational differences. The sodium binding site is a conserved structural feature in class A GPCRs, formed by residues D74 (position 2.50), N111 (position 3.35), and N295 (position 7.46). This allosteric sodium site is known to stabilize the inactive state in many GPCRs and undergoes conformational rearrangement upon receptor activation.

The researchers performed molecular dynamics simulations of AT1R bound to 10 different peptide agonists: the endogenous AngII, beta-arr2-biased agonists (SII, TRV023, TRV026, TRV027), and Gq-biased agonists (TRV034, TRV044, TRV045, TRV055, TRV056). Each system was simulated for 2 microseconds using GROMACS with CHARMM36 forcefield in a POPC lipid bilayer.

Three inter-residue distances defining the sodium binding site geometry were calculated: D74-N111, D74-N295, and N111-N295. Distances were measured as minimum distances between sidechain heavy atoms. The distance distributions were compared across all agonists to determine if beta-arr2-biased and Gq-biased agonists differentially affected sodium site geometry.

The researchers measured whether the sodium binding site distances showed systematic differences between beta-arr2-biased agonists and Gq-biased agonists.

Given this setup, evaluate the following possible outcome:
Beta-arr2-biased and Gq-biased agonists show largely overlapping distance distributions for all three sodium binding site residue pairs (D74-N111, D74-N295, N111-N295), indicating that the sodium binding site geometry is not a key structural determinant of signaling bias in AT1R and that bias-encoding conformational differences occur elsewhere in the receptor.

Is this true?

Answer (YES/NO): NO